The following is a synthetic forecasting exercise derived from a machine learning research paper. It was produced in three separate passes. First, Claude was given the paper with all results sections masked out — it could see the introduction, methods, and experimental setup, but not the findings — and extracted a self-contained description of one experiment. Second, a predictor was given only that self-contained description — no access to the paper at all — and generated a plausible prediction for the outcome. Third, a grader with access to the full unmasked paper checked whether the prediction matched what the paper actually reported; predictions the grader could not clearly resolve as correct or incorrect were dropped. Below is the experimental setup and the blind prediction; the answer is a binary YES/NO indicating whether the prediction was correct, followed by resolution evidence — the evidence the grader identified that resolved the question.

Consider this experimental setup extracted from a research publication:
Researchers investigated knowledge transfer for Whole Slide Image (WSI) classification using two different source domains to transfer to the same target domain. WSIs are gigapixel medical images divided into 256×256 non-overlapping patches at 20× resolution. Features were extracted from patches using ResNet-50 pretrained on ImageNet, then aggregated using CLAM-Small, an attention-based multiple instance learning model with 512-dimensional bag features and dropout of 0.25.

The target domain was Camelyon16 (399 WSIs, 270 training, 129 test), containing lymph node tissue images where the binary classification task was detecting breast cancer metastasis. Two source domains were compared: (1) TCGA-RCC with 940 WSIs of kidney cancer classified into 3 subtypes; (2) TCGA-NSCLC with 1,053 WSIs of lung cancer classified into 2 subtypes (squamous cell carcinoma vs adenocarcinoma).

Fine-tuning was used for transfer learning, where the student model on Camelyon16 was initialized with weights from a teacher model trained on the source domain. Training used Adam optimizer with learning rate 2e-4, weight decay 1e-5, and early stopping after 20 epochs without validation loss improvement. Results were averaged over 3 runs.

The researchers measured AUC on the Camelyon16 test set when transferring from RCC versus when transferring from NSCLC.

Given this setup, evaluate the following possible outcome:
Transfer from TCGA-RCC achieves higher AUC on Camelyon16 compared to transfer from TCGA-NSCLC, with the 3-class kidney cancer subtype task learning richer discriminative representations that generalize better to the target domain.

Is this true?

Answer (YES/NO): NO